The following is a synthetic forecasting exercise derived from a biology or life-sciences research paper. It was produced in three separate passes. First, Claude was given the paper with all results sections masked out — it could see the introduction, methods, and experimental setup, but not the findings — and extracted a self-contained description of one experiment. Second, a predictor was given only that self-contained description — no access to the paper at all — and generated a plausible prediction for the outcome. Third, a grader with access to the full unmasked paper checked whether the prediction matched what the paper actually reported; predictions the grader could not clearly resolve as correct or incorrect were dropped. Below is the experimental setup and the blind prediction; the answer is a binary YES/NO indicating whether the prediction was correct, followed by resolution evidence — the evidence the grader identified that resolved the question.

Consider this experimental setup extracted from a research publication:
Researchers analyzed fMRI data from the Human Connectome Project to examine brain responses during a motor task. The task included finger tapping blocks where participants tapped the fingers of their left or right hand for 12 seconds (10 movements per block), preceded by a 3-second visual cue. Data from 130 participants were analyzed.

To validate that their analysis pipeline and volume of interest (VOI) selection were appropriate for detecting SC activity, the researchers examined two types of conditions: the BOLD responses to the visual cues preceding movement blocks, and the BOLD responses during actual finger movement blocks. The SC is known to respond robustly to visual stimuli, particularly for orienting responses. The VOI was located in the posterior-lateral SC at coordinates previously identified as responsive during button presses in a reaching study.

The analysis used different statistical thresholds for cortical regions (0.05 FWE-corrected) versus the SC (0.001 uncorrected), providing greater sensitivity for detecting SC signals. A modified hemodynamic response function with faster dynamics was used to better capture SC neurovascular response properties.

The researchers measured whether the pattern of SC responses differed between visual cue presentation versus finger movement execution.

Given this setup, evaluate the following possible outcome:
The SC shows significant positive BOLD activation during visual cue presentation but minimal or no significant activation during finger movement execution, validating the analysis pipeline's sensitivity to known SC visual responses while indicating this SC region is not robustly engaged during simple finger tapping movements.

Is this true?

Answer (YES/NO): YES